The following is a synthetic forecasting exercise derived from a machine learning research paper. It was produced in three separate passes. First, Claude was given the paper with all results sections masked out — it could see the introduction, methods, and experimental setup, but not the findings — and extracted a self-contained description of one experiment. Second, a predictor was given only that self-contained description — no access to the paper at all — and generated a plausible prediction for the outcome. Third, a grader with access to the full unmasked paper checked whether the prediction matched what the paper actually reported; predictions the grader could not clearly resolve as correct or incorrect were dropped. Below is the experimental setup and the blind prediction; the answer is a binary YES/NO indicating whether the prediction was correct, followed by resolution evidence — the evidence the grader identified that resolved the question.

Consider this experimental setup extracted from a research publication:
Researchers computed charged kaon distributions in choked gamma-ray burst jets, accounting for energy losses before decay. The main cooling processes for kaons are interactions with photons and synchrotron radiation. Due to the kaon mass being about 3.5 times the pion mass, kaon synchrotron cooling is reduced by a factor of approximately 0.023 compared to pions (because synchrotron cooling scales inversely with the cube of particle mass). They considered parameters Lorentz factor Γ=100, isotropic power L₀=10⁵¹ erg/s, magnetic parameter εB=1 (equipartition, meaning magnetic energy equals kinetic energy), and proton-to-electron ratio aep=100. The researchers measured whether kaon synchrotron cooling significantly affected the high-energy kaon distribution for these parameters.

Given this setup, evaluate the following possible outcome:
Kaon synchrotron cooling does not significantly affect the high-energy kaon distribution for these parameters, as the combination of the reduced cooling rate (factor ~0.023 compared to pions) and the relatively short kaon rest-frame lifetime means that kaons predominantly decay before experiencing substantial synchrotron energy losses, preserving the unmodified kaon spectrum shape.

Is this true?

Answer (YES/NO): YES